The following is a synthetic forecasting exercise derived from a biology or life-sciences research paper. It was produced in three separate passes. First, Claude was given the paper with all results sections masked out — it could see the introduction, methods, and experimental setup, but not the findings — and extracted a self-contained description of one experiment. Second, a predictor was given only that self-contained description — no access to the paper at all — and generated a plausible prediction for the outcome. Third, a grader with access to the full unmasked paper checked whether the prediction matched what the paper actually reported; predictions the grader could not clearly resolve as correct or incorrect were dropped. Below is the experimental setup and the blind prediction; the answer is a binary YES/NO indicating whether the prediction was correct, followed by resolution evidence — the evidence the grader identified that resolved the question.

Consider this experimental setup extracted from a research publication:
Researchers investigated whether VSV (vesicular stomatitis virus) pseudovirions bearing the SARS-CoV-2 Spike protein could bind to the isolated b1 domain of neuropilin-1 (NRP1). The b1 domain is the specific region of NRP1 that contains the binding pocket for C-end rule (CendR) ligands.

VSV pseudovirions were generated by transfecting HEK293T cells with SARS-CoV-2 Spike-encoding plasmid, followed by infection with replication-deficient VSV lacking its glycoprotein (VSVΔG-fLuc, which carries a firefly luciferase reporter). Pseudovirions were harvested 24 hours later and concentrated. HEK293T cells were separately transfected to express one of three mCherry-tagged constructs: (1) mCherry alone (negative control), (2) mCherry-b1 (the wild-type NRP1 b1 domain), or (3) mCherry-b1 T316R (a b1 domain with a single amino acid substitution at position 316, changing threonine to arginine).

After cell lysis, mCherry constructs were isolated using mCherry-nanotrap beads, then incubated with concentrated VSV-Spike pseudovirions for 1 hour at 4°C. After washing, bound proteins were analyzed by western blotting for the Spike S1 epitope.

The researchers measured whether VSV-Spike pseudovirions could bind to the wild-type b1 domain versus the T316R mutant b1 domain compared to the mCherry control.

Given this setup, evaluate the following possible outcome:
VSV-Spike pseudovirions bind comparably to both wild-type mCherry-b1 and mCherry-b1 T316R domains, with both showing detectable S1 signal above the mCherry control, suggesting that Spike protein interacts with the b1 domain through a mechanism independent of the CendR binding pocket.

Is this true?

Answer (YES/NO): NO